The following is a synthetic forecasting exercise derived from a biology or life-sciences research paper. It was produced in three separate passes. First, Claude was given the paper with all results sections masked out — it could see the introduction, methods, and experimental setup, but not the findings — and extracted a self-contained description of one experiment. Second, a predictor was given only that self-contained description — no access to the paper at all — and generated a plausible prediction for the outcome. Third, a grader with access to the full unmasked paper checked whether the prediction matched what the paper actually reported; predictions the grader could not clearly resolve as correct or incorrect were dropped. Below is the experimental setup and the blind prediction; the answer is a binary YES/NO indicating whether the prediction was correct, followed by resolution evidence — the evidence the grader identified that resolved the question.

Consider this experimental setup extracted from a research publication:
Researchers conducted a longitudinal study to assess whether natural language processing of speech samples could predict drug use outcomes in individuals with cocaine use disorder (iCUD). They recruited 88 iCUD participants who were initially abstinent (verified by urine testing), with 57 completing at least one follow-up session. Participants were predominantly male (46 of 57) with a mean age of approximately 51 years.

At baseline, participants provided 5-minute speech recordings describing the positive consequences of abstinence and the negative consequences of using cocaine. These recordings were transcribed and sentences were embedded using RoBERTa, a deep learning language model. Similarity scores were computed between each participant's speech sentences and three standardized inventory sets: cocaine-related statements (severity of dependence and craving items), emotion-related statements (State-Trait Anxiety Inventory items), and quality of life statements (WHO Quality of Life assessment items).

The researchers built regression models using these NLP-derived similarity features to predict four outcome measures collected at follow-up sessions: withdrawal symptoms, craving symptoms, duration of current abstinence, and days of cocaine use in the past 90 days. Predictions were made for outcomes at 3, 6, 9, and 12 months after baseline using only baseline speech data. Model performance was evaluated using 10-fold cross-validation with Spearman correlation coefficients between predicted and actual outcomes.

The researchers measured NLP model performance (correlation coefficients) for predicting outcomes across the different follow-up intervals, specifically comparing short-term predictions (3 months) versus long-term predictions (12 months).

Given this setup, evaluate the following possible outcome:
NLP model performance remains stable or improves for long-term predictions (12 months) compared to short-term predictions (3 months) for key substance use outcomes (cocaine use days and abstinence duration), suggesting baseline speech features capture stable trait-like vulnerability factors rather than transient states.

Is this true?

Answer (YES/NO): YES